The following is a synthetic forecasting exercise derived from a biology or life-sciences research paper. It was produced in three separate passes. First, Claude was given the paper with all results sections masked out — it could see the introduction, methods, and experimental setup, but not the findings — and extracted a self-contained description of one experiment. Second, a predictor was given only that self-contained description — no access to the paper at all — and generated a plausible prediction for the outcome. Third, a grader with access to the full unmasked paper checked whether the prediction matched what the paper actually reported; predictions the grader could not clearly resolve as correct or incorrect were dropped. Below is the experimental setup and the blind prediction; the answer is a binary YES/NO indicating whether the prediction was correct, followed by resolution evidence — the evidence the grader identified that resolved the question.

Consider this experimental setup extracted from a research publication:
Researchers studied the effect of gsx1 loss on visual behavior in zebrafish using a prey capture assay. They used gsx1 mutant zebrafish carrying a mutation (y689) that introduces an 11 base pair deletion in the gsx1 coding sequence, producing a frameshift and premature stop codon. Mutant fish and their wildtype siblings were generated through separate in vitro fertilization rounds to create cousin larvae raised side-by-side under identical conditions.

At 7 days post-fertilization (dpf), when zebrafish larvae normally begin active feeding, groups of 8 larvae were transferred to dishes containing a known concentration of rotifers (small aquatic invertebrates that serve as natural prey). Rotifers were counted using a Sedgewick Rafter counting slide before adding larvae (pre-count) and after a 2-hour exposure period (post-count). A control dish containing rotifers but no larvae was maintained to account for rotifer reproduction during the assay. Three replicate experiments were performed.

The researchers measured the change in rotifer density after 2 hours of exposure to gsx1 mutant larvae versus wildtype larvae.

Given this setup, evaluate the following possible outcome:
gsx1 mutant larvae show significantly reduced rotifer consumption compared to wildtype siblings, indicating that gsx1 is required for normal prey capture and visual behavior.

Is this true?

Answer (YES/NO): YES